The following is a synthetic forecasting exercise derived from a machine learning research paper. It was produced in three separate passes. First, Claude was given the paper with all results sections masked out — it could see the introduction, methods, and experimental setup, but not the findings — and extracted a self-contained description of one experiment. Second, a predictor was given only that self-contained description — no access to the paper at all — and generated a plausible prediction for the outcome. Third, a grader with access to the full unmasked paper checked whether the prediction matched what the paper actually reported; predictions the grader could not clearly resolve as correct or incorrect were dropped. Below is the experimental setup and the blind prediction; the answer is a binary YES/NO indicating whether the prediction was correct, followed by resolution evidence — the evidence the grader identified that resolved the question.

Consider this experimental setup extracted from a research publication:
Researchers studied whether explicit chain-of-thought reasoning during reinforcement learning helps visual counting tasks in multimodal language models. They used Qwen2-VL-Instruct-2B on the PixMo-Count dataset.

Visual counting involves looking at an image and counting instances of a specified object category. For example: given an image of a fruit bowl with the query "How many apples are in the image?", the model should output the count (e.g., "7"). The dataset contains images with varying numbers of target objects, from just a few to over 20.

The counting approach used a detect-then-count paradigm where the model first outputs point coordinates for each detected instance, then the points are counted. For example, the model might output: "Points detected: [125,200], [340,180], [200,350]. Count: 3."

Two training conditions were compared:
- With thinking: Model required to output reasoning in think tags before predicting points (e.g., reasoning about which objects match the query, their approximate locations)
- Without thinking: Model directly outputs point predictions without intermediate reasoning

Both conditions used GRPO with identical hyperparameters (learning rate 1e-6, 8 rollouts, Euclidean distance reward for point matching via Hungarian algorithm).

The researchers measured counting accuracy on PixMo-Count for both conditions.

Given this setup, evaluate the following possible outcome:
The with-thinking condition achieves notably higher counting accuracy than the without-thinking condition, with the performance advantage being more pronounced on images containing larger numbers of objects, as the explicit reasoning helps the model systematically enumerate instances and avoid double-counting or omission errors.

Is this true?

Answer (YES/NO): NO